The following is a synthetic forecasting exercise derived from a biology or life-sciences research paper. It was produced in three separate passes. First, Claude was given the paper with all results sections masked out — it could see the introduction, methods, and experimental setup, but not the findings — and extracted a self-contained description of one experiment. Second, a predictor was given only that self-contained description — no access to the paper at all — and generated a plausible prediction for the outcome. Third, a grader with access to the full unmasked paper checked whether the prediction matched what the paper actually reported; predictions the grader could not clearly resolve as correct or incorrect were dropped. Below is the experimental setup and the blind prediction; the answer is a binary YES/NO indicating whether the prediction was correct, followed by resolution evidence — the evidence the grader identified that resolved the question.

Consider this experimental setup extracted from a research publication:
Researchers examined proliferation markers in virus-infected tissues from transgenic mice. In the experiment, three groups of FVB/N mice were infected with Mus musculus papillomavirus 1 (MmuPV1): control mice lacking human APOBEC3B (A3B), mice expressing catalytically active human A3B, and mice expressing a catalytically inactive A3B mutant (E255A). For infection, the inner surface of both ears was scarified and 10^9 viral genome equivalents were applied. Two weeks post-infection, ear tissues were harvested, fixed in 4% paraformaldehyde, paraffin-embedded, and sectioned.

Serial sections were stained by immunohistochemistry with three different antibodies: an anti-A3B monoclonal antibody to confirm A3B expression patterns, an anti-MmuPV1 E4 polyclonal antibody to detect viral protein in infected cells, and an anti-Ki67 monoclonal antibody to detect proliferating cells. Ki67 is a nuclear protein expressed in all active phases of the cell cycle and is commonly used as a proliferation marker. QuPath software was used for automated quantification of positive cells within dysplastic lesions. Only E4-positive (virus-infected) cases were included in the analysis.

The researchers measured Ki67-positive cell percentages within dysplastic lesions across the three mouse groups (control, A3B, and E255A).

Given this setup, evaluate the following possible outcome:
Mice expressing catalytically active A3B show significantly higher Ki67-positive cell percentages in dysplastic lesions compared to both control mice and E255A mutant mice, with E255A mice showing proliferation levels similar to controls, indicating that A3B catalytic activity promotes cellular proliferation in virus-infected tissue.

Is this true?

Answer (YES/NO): NO